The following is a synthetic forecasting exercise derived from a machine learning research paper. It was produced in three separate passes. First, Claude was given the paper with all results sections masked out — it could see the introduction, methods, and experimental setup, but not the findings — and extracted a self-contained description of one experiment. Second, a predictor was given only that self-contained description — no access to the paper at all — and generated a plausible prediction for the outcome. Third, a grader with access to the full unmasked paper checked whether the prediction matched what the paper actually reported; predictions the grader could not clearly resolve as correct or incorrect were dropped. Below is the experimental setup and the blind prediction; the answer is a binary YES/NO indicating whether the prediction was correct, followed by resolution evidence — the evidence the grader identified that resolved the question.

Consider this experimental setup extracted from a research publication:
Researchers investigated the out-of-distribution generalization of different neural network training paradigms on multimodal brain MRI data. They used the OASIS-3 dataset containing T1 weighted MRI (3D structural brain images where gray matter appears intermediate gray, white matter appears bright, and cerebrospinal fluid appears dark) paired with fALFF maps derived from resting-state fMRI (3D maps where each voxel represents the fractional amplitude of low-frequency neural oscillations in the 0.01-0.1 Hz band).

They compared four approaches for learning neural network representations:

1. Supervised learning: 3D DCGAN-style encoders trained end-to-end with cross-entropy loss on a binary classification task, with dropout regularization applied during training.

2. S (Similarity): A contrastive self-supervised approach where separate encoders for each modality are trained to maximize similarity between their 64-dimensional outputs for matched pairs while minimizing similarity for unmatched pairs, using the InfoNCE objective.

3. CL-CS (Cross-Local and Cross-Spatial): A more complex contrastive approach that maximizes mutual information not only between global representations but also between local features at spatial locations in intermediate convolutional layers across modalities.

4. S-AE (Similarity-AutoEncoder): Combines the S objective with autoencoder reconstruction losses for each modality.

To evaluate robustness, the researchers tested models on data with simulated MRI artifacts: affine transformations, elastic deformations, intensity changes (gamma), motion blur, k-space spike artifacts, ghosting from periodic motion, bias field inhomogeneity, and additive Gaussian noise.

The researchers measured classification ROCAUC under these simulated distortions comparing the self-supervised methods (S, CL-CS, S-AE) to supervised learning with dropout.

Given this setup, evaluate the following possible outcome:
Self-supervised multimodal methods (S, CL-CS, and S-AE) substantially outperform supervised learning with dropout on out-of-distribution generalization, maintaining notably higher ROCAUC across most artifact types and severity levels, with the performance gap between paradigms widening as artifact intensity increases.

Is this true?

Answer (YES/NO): NO